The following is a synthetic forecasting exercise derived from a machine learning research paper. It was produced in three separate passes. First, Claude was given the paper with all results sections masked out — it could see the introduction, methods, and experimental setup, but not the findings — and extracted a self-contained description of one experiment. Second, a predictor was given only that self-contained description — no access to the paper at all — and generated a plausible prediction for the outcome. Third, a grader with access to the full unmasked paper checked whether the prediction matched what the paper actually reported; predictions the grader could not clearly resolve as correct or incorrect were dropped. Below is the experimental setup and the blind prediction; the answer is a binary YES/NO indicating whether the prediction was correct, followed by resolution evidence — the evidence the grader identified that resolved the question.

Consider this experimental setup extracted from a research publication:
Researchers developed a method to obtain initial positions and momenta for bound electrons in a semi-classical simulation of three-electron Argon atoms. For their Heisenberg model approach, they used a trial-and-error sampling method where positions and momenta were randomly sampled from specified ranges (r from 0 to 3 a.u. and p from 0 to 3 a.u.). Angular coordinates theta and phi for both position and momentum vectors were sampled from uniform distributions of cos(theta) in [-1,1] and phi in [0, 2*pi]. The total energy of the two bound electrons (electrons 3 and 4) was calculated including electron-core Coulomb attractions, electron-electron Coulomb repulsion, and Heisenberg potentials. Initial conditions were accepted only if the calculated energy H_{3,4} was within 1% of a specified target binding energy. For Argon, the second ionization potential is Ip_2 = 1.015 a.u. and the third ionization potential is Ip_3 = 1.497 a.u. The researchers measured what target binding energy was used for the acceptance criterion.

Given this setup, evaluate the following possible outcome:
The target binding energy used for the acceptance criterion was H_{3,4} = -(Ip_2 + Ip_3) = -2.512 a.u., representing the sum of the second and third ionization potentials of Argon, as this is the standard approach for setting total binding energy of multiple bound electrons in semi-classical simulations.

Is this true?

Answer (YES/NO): YES